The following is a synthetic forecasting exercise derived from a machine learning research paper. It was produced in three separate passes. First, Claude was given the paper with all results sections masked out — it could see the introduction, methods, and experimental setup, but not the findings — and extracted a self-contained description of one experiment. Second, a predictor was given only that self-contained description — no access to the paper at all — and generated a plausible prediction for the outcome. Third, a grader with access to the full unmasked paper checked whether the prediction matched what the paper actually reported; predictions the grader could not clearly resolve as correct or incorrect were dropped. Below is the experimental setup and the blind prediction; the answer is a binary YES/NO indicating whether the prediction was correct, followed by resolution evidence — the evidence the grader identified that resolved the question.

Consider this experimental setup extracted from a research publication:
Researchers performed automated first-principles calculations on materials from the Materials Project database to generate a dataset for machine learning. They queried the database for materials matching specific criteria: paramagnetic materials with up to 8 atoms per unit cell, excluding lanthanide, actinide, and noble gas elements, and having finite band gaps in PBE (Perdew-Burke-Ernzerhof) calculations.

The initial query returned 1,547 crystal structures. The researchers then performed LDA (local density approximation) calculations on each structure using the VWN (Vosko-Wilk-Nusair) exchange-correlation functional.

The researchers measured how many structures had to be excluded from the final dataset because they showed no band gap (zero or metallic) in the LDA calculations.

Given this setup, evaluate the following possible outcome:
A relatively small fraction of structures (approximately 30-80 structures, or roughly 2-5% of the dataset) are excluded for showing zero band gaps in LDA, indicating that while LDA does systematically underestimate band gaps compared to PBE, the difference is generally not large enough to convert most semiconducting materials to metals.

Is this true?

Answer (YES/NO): YES